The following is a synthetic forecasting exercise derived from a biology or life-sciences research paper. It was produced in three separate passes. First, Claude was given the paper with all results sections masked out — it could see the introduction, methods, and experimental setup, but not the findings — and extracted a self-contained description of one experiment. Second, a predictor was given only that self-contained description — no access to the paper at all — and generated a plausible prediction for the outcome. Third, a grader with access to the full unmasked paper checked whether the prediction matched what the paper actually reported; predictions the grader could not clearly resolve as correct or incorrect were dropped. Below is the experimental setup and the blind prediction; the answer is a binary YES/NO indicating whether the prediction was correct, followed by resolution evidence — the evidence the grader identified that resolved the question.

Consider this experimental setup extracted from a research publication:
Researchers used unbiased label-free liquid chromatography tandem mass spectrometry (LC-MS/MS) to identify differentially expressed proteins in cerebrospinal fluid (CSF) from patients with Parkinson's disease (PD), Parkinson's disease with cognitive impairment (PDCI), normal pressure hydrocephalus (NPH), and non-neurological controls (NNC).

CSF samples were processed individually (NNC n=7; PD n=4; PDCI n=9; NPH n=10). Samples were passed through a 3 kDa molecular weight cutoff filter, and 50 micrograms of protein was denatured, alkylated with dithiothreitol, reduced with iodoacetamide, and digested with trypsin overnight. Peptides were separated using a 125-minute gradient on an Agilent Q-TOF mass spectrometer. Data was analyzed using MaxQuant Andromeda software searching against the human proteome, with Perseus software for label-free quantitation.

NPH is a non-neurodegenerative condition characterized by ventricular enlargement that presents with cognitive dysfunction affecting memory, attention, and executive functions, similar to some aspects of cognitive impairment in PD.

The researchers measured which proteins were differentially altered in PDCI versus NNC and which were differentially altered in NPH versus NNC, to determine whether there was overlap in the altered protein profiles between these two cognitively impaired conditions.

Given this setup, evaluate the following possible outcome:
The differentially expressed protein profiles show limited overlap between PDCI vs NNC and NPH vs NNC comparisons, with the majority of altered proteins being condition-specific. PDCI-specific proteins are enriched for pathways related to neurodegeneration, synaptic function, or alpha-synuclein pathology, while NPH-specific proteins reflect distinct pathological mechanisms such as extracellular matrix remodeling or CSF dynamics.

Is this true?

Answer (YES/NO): NO